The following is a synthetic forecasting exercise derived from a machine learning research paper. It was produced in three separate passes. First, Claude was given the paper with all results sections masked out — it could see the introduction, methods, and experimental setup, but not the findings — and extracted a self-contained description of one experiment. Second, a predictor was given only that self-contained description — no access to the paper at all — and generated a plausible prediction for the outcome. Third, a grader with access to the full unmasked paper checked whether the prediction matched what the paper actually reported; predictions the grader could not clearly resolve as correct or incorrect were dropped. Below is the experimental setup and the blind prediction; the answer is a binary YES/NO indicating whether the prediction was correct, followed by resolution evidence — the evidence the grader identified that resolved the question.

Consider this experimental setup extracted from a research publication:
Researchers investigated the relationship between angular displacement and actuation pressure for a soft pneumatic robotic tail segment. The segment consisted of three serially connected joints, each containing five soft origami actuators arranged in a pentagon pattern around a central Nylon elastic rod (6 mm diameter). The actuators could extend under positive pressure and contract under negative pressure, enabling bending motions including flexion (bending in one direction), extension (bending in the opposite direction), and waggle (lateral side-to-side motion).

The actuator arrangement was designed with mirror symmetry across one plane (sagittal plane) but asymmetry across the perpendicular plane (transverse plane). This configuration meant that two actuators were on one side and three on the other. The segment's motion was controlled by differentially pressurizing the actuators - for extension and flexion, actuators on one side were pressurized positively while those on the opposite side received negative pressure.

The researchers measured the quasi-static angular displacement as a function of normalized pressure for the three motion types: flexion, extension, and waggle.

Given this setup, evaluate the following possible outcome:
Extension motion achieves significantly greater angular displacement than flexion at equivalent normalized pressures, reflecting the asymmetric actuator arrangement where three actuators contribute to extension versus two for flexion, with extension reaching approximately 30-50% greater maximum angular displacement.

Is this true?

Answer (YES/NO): NO